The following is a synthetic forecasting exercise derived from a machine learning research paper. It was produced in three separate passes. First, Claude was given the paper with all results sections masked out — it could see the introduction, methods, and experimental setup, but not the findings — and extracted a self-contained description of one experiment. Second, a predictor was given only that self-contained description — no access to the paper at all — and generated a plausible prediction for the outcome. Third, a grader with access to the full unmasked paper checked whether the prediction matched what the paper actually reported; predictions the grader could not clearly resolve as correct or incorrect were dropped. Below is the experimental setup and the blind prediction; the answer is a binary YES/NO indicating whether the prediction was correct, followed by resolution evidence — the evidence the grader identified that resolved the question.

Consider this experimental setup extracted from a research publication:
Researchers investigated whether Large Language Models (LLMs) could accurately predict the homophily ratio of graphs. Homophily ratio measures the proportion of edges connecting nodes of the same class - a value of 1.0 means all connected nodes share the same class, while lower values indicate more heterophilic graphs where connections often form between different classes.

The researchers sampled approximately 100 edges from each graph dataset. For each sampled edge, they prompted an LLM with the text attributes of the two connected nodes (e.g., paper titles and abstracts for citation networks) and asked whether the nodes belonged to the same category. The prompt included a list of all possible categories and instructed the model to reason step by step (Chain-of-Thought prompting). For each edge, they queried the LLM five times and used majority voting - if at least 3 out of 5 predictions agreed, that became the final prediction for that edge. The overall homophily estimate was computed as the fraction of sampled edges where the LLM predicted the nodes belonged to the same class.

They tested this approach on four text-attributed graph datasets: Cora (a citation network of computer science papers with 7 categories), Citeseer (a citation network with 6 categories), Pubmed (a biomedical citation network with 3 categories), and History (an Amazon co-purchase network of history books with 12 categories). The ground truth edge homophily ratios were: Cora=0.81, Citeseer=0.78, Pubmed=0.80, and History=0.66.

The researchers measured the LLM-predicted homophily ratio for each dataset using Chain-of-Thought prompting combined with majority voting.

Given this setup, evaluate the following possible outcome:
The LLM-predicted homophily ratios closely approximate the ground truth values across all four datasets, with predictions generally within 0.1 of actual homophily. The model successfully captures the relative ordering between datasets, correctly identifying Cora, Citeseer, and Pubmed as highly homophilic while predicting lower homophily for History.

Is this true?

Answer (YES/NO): NO